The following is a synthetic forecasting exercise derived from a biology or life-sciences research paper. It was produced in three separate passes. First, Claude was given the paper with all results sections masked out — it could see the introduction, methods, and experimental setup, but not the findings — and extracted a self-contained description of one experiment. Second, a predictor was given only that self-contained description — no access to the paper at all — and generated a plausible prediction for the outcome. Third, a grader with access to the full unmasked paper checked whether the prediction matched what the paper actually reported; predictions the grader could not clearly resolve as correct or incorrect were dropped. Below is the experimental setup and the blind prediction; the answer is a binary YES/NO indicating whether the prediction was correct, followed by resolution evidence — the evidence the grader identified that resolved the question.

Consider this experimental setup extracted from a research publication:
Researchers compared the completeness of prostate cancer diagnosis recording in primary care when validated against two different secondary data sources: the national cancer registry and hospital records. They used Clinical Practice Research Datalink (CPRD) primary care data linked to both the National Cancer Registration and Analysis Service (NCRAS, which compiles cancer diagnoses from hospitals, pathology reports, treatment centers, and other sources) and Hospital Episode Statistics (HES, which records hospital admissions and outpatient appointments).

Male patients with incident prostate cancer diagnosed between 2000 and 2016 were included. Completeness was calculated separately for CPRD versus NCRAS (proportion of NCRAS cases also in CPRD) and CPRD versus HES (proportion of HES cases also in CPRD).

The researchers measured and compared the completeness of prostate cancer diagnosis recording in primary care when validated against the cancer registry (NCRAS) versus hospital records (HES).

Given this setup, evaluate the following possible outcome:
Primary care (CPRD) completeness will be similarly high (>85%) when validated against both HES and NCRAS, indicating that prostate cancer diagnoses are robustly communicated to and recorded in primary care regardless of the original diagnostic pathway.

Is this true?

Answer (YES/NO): NO